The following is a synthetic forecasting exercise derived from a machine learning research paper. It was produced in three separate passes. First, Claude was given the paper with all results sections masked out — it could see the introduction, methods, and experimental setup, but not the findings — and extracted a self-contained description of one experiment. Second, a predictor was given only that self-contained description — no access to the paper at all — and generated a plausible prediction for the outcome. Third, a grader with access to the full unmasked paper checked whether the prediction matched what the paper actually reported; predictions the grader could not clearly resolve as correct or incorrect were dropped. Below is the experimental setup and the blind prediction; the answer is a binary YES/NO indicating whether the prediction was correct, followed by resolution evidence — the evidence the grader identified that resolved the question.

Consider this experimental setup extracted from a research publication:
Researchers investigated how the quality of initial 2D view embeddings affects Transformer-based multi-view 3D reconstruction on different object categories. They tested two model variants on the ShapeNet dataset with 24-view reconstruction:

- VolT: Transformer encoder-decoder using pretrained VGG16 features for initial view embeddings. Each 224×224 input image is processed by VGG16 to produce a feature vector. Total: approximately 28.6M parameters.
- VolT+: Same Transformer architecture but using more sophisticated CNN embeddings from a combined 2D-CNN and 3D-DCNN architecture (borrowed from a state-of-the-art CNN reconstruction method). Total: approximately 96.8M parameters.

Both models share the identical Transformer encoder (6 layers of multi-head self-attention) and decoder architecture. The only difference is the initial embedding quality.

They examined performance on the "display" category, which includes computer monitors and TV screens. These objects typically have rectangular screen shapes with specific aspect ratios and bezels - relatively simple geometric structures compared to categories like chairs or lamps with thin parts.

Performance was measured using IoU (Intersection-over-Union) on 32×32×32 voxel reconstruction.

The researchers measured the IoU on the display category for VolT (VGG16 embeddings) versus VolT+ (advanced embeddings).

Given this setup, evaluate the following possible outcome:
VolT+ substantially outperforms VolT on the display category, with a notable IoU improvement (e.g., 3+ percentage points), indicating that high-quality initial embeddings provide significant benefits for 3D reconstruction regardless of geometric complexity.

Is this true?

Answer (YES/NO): NO